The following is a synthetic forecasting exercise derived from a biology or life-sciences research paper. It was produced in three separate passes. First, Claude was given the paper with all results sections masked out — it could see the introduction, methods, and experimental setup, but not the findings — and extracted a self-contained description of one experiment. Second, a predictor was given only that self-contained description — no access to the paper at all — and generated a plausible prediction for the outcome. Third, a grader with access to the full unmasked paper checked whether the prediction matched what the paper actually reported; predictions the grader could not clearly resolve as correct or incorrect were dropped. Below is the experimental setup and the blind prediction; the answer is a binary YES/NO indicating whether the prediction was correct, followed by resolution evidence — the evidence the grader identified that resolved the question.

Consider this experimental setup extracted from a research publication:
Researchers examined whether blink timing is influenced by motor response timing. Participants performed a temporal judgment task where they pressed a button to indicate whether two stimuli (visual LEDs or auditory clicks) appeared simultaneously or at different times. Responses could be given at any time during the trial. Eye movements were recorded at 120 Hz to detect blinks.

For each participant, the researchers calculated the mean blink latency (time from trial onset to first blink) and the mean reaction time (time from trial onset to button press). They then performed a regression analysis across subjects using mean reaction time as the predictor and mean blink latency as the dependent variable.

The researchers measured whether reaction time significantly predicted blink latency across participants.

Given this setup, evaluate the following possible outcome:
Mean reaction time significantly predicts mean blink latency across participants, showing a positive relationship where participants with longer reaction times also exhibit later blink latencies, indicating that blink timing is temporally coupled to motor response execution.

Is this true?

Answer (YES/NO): NO